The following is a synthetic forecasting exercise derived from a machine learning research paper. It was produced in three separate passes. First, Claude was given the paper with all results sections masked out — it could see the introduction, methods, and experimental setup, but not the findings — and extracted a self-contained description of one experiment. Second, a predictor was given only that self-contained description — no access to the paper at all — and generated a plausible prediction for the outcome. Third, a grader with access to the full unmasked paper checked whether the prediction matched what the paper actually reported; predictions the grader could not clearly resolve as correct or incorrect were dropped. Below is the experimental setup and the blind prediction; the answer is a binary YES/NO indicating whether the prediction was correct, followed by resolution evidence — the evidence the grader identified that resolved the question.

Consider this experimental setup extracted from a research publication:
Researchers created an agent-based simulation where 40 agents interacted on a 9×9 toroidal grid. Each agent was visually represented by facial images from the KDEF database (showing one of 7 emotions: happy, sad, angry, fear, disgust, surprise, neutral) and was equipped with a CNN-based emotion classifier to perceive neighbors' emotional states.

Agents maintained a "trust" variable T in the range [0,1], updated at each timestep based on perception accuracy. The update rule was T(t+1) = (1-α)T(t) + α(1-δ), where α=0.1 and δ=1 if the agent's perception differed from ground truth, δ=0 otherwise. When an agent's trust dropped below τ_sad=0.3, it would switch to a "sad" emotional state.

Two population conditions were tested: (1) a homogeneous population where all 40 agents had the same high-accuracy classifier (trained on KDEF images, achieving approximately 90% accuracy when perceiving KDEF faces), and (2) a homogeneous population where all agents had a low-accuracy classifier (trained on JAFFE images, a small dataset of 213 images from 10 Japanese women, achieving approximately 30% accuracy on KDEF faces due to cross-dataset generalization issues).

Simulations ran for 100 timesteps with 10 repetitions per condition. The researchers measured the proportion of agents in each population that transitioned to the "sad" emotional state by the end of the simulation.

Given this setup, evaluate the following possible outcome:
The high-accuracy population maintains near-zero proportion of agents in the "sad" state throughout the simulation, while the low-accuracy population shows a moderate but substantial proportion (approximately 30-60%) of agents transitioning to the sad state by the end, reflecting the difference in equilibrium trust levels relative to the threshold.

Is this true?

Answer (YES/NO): NO